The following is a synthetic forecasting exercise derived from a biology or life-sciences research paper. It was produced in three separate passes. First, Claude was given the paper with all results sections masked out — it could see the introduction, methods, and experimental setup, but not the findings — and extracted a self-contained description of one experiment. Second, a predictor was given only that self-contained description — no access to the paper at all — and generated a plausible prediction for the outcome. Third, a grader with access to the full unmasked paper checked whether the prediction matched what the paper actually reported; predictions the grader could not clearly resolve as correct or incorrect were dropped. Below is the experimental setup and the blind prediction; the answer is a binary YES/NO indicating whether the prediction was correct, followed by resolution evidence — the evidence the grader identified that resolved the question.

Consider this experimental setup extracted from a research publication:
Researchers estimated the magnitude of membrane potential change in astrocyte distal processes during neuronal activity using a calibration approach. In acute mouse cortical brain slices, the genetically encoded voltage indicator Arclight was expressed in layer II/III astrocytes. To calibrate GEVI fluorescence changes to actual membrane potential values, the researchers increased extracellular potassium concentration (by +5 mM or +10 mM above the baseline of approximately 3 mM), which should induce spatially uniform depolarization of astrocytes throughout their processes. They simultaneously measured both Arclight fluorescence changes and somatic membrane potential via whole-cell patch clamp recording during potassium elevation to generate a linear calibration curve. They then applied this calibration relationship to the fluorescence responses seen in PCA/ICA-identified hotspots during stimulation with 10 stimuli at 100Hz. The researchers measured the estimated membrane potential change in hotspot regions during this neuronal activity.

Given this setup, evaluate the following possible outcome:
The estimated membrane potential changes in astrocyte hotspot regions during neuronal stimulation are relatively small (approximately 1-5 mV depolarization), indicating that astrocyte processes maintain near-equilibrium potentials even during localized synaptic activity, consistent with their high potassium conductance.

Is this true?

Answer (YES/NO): NO